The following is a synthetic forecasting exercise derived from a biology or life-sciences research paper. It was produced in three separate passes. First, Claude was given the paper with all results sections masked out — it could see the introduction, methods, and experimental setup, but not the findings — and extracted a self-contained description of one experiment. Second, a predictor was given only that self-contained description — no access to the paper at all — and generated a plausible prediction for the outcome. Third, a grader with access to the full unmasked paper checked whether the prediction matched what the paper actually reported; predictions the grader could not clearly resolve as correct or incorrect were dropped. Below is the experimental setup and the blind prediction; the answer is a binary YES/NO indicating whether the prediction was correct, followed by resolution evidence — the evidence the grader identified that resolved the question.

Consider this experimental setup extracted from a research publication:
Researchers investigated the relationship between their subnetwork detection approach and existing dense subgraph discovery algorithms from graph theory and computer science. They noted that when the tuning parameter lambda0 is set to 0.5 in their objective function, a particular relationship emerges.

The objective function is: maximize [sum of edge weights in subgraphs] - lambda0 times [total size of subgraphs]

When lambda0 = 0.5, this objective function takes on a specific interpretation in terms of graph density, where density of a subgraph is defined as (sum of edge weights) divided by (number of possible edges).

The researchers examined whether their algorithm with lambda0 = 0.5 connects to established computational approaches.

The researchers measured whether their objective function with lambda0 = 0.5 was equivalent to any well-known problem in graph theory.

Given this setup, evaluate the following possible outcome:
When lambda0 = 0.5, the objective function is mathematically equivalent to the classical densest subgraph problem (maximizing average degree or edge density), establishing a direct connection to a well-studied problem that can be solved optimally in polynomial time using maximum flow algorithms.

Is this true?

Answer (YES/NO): NO